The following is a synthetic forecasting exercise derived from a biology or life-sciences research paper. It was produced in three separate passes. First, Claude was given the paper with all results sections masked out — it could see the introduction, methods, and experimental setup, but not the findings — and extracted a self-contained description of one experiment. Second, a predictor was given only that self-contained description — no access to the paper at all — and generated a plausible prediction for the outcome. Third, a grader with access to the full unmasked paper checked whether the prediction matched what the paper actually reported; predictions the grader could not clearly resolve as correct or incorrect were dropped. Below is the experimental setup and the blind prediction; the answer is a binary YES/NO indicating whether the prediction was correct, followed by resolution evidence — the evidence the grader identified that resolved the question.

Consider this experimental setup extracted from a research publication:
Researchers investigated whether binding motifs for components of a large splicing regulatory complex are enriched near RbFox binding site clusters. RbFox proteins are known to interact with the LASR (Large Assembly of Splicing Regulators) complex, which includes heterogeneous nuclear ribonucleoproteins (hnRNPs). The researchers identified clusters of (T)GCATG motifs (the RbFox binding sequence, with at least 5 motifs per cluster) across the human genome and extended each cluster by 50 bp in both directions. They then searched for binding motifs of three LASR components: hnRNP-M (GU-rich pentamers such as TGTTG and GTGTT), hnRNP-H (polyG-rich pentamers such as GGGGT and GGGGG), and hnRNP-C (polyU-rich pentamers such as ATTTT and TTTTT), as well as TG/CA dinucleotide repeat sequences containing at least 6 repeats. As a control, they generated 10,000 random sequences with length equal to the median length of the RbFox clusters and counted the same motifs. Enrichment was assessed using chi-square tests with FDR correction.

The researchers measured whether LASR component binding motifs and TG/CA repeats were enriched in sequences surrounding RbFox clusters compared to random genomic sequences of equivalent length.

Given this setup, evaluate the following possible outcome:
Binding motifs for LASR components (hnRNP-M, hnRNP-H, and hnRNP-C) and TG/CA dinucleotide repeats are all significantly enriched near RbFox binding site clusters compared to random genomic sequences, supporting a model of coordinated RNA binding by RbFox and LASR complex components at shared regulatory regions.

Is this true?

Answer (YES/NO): NO